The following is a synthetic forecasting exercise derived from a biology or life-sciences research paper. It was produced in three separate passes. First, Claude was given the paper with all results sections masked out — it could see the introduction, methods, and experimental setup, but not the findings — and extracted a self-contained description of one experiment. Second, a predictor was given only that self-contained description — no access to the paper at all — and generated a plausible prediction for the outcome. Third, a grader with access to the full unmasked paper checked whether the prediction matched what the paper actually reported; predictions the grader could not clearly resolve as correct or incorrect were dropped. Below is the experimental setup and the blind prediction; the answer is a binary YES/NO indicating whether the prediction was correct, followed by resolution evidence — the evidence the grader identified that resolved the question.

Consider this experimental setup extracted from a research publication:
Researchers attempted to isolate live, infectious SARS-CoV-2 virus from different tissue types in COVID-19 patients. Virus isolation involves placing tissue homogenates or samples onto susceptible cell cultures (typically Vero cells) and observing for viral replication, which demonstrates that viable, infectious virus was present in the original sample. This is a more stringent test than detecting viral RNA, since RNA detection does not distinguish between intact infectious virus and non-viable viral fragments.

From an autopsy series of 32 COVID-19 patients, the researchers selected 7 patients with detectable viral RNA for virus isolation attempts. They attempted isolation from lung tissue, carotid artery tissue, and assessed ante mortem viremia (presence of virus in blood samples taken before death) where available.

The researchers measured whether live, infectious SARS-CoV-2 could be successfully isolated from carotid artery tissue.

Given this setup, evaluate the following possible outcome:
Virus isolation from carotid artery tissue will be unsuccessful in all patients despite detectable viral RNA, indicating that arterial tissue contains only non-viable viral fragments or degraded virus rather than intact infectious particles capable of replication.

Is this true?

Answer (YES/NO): NO